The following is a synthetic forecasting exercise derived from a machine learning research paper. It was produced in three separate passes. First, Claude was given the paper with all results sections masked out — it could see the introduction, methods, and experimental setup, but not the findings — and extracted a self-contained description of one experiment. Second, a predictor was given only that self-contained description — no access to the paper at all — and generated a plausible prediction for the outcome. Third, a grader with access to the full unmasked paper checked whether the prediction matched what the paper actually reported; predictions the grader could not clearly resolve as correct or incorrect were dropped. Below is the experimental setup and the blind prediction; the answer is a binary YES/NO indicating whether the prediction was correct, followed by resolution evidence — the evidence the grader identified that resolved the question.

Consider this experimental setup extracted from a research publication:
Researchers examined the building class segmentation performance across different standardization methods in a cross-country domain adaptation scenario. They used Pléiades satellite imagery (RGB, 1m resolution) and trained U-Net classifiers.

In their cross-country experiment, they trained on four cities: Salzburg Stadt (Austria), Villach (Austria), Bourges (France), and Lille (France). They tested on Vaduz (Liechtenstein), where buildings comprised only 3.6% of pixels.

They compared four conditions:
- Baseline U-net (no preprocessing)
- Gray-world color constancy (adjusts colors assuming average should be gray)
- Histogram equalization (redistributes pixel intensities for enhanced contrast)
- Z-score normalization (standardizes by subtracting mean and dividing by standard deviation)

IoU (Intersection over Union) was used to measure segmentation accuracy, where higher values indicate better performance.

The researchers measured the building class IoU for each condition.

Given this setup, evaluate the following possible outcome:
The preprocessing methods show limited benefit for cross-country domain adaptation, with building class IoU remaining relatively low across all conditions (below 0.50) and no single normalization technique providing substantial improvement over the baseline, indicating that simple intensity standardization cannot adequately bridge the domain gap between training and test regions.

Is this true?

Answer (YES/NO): YES